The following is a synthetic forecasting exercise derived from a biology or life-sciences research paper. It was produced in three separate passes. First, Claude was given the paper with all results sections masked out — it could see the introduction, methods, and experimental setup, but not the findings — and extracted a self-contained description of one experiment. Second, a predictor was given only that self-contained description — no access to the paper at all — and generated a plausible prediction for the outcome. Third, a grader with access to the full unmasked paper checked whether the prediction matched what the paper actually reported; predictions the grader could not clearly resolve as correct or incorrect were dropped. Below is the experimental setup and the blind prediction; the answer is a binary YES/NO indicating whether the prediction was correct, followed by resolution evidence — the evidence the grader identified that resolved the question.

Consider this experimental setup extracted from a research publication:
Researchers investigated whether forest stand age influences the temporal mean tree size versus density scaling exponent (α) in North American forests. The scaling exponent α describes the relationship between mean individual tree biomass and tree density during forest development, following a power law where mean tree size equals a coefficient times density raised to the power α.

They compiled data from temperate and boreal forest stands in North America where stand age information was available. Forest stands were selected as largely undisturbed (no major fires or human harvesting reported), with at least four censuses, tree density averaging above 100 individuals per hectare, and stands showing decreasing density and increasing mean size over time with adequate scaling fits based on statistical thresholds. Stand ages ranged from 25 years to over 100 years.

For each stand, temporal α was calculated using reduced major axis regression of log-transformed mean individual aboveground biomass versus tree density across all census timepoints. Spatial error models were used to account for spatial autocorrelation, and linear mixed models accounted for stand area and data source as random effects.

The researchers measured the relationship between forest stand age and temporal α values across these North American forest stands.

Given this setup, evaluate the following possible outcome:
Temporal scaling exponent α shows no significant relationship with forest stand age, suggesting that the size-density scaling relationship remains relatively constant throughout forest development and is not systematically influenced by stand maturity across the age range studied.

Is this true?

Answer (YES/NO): NO